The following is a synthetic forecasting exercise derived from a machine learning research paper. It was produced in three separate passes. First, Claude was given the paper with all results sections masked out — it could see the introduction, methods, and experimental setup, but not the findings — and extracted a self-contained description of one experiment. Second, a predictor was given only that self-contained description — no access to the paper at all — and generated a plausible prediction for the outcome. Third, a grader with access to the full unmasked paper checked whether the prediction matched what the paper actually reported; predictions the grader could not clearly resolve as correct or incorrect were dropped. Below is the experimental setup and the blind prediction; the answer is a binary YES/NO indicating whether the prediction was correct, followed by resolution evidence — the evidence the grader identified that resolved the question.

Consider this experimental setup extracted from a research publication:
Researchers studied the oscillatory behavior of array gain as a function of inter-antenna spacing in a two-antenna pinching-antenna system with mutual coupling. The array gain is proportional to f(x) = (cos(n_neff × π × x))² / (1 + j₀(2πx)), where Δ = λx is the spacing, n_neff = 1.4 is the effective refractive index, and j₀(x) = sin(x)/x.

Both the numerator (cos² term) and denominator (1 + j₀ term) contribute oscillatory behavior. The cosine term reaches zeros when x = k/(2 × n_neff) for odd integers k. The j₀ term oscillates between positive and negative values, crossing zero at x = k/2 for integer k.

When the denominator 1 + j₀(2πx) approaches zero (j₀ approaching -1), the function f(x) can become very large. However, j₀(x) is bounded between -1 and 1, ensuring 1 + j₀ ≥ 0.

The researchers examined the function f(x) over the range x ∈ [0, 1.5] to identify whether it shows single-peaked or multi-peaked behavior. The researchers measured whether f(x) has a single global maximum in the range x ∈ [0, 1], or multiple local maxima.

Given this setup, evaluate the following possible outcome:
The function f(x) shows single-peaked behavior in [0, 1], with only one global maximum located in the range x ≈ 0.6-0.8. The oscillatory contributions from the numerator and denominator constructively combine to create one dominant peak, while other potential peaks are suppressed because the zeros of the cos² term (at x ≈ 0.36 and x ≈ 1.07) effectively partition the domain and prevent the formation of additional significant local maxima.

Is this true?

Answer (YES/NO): NO